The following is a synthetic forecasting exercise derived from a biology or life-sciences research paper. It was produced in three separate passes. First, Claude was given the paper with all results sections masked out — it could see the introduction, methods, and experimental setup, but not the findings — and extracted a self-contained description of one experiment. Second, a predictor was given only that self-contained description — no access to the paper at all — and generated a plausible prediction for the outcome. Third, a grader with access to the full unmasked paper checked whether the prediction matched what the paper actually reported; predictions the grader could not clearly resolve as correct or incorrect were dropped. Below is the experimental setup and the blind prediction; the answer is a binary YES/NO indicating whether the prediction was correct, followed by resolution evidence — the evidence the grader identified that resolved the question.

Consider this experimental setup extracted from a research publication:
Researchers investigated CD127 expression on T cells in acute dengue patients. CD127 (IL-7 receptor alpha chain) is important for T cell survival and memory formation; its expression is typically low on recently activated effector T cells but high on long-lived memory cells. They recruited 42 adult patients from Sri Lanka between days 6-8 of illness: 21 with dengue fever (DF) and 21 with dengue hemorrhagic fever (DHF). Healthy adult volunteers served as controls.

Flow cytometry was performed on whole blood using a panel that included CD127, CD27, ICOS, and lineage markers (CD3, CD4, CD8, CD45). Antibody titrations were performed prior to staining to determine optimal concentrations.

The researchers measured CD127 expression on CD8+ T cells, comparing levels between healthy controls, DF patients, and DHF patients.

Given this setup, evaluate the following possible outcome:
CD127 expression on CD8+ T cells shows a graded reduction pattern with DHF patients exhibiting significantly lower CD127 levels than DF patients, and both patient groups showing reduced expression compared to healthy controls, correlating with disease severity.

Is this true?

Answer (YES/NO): NO